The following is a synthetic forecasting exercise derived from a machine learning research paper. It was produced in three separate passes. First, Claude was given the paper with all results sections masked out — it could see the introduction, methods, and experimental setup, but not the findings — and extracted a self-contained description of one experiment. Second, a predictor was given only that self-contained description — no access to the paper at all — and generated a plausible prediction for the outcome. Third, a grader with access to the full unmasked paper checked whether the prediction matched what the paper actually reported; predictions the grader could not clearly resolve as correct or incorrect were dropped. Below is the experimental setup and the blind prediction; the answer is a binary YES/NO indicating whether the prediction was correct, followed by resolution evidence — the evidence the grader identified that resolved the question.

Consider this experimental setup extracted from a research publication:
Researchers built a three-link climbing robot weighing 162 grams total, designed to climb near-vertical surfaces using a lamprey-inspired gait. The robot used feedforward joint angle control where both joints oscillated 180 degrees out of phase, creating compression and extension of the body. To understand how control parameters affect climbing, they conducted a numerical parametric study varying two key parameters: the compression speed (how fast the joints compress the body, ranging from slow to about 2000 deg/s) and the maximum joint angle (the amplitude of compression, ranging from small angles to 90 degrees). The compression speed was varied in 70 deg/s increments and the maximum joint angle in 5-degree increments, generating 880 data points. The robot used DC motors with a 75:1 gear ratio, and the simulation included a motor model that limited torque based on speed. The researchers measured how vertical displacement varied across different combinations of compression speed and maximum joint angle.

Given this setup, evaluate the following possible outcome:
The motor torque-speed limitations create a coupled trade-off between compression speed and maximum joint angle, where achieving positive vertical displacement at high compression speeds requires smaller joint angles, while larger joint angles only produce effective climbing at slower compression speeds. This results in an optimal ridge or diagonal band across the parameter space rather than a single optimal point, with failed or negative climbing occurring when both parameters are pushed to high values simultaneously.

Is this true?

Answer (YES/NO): NO